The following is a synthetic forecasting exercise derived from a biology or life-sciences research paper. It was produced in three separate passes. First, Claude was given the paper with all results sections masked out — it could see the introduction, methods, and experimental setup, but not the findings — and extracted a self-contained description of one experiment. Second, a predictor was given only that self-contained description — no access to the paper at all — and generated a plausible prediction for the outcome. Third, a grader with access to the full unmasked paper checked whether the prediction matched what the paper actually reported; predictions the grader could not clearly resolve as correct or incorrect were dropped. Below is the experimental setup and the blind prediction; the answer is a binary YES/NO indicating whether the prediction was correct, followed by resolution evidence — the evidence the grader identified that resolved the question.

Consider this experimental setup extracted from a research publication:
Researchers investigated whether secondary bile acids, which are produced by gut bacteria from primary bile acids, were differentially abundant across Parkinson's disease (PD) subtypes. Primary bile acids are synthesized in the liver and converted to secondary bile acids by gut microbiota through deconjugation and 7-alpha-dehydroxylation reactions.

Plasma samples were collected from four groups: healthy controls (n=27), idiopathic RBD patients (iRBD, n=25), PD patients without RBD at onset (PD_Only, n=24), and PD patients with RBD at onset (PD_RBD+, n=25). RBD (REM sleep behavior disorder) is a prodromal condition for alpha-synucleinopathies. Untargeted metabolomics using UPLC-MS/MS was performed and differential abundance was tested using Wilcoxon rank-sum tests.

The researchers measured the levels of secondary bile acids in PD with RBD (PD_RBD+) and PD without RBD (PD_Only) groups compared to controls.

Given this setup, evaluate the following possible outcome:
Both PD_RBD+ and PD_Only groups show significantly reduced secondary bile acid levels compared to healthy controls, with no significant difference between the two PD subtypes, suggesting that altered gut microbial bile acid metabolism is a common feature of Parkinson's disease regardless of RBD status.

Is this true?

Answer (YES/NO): NO